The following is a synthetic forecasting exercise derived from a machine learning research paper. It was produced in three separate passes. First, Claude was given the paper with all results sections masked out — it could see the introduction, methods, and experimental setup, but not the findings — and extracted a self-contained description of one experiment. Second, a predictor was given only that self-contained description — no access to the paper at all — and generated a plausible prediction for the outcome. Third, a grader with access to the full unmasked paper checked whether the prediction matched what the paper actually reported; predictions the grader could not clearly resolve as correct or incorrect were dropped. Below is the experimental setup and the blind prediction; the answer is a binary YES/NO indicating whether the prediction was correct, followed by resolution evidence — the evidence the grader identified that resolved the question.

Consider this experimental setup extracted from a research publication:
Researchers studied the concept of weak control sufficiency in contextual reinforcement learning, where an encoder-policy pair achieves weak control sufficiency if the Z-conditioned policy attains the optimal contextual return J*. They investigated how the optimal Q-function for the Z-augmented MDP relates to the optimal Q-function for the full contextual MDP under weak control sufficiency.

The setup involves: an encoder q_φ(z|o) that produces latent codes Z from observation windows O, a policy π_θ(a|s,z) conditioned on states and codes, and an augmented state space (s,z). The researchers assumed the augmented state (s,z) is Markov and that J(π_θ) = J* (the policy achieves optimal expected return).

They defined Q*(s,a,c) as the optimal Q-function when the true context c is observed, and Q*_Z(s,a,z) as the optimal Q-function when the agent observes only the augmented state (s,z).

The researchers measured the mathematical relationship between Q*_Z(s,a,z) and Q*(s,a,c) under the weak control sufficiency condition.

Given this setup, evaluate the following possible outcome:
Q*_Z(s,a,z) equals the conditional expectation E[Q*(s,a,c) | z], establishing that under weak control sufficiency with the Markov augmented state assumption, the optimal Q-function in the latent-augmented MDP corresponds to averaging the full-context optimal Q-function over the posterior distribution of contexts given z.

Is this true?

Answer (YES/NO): YES